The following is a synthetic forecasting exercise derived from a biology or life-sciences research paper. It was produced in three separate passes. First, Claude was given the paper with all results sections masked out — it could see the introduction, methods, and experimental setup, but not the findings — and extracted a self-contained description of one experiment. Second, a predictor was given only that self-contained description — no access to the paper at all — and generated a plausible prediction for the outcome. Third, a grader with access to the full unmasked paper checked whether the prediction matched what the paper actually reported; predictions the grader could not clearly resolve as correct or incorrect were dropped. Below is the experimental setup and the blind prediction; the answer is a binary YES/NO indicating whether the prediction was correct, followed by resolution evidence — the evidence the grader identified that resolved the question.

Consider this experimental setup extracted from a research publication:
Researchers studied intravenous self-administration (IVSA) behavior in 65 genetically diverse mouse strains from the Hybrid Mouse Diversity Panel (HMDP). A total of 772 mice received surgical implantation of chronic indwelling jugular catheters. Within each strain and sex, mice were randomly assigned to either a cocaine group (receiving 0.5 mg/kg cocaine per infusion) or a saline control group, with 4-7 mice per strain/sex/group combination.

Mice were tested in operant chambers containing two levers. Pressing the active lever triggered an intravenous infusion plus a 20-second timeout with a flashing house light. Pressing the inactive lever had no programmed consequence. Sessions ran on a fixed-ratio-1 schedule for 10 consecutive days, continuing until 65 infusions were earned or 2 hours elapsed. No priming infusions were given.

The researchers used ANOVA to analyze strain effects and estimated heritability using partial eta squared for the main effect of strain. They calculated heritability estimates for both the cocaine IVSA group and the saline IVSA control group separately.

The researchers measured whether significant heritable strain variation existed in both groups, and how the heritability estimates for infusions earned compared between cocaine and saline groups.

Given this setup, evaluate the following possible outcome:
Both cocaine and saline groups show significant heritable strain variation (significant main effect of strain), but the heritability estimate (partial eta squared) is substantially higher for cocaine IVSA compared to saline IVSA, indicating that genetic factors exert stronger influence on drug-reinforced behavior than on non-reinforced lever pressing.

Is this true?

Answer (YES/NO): NO